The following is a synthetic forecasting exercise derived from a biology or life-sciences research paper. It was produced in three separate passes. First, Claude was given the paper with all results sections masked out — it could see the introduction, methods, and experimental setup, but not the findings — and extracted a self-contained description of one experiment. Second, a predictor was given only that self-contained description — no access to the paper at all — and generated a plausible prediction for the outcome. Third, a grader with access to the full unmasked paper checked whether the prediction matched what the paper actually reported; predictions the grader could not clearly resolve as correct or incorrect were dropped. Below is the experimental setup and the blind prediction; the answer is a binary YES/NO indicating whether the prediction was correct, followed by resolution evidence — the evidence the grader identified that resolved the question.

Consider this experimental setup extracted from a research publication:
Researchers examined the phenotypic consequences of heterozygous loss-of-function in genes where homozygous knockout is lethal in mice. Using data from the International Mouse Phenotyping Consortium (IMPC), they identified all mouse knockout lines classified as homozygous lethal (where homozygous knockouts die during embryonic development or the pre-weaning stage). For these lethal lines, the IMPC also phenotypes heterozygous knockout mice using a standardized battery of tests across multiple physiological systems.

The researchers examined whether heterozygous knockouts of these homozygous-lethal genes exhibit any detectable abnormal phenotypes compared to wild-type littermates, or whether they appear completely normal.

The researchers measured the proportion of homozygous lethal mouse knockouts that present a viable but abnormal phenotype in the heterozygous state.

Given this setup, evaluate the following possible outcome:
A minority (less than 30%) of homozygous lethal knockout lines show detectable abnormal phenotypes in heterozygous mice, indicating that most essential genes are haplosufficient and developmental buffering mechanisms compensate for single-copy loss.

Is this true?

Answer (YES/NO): NO